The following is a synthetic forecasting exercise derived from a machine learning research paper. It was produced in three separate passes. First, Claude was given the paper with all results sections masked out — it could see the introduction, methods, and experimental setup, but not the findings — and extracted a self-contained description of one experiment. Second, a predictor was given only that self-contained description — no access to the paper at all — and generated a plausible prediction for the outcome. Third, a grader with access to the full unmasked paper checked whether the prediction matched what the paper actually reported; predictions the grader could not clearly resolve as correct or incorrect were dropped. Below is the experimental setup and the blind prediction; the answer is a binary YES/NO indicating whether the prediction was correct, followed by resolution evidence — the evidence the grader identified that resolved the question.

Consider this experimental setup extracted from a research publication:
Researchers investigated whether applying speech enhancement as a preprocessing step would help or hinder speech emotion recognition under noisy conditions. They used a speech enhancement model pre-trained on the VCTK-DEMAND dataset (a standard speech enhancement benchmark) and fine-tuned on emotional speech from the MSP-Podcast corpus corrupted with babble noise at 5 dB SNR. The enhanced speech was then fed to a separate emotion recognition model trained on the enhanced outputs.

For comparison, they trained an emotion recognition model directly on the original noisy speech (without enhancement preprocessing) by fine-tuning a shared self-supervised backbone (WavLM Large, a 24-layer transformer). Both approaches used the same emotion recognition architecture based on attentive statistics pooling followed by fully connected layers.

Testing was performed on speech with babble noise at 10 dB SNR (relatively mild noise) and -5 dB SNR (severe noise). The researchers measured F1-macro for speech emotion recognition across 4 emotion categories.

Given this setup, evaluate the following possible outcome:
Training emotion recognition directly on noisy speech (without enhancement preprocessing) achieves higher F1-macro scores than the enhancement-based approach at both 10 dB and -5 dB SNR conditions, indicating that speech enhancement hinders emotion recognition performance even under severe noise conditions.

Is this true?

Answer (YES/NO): NO